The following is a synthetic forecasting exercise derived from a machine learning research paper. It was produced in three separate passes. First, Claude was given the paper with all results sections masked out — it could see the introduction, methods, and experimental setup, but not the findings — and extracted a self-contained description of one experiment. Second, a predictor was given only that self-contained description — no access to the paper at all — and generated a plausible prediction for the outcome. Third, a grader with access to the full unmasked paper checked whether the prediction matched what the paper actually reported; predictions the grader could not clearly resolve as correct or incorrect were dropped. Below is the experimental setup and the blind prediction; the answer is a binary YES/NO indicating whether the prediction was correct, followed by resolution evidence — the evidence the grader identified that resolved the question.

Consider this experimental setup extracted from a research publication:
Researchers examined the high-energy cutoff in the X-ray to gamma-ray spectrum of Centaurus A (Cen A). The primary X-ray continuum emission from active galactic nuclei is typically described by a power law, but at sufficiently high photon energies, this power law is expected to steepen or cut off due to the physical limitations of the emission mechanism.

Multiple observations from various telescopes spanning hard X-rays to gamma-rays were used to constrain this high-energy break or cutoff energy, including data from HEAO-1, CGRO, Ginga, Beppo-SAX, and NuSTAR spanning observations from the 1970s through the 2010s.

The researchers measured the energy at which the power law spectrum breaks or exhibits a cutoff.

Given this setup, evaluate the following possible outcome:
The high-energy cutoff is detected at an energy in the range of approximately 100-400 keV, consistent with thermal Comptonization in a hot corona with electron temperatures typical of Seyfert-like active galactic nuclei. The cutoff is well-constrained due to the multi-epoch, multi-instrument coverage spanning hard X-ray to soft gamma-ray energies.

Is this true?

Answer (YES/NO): NO